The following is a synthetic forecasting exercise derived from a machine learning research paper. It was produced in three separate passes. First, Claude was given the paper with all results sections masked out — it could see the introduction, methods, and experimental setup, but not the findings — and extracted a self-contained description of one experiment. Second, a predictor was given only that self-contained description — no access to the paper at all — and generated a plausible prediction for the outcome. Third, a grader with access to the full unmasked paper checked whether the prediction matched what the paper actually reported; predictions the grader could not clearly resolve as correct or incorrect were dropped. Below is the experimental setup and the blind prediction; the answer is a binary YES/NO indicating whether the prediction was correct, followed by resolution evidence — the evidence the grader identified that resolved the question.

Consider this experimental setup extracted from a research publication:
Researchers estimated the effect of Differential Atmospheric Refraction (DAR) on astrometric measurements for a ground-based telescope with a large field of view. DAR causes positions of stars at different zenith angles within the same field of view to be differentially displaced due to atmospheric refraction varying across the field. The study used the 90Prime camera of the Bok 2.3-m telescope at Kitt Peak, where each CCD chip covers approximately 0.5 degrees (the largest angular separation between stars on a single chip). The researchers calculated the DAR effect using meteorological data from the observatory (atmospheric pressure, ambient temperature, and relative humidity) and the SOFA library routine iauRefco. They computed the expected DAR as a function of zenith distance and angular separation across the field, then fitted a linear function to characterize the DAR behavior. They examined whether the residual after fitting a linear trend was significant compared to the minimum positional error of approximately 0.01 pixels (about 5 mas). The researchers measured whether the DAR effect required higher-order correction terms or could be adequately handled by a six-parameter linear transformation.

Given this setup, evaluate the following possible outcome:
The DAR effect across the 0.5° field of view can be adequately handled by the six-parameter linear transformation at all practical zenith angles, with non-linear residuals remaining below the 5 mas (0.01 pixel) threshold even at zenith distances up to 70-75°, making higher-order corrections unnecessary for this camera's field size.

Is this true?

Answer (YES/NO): NO